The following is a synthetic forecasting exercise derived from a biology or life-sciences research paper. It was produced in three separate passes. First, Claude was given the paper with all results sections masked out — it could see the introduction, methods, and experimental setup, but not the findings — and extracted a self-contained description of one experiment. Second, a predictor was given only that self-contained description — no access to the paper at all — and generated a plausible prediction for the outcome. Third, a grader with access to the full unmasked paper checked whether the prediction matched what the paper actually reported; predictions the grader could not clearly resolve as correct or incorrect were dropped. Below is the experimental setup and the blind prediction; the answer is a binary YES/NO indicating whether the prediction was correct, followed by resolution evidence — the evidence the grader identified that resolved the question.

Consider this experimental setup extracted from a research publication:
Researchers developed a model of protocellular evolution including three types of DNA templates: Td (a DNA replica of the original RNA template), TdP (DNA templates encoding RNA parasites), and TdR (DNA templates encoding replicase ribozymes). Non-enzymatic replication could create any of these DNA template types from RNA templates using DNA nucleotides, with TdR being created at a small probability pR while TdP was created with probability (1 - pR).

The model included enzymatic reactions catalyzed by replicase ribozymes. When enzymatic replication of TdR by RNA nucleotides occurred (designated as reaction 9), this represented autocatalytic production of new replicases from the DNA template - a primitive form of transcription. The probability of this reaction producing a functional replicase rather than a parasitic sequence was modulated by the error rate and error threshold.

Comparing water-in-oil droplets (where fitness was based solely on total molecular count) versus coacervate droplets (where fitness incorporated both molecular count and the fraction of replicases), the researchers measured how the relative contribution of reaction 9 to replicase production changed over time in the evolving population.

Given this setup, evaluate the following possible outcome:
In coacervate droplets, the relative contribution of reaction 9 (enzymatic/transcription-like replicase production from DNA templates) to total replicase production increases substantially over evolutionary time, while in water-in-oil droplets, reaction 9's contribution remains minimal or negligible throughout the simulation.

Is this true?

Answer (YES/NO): NO